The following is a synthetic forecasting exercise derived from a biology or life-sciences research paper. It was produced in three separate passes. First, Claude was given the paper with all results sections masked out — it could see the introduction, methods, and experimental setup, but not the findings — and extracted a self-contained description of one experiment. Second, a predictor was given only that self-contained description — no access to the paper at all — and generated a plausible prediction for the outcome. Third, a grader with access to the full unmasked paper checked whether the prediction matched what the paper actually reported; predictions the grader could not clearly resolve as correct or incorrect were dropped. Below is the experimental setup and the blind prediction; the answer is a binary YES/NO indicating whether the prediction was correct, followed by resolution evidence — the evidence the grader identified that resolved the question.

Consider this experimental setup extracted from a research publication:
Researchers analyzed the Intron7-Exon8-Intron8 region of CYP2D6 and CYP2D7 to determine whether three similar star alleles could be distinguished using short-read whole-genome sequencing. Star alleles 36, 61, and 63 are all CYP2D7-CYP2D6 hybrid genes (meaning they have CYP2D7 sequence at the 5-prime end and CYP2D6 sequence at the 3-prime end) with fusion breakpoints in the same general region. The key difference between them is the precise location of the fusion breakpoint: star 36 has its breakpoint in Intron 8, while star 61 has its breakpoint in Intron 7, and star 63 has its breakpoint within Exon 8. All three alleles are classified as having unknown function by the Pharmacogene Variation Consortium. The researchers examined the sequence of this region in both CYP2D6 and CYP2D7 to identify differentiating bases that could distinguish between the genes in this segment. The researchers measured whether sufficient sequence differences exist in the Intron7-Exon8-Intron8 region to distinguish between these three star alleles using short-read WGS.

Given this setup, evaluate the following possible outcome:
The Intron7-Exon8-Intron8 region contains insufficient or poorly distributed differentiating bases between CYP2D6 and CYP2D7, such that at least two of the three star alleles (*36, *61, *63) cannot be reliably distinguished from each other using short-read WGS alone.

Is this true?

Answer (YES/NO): YES